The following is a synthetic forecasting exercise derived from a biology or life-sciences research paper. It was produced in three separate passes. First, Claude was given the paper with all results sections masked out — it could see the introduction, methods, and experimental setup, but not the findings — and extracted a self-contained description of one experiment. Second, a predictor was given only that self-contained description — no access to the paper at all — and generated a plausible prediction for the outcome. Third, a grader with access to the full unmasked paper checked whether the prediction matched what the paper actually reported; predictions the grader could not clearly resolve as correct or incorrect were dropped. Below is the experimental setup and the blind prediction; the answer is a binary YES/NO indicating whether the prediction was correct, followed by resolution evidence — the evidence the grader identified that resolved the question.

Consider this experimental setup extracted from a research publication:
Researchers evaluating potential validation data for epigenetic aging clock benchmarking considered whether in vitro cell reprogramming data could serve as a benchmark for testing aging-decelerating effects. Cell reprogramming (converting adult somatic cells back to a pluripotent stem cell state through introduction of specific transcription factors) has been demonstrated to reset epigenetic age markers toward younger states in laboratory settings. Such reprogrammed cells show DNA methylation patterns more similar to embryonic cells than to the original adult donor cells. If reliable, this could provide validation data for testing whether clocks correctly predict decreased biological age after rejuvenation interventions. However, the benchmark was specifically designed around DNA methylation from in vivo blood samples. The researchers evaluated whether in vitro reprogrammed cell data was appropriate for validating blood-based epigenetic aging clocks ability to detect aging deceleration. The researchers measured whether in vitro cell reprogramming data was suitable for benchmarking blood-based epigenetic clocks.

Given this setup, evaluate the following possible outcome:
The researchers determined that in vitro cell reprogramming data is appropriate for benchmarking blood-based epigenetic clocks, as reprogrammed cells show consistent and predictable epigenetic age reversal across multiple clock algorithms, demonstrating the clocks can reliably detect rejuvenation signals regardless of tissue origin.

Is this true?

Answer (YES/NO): NO